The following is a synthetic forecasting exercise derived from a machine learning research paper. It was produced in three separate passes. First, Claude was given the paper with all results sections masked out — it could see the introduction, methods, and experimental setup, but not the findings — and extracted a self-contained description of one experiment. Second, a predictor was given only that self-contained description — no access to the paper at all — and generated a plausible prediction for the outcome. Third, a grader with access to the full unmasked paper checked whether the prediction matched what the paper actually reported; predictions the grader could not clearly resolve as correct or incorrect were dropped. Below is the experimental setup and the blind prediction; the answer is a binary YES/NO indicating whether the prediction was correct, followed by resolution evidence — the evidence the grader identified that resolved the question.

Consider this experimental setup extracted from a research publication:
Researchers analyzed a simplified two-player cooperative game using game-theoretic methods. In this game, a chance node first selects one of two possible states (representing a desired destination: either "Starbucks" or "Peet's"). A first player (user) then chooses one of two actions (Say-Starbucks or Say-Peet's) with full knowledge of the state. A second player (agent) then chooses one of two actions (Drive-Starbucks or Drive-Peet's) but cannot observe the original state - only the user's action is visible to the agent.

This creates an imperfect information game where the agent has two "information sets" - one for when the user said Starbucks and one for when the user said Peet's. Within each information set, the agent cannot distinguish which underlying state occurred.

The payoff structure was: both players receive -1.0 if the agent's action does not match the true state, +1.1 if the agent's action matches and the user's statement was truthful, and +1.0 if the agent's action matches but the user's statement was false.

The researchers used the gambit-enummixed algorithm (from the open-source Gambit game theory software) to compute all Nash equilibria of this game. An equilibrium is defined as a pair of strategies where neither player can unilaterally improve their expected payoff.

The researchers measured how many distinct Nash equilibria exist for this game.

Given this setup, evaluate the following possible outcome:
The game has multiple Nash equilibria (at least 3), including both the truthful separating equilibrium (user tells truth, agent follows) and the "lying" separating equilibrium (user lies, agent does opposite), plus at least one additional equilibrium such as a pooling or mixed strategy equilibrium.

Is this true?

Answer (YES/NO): YES